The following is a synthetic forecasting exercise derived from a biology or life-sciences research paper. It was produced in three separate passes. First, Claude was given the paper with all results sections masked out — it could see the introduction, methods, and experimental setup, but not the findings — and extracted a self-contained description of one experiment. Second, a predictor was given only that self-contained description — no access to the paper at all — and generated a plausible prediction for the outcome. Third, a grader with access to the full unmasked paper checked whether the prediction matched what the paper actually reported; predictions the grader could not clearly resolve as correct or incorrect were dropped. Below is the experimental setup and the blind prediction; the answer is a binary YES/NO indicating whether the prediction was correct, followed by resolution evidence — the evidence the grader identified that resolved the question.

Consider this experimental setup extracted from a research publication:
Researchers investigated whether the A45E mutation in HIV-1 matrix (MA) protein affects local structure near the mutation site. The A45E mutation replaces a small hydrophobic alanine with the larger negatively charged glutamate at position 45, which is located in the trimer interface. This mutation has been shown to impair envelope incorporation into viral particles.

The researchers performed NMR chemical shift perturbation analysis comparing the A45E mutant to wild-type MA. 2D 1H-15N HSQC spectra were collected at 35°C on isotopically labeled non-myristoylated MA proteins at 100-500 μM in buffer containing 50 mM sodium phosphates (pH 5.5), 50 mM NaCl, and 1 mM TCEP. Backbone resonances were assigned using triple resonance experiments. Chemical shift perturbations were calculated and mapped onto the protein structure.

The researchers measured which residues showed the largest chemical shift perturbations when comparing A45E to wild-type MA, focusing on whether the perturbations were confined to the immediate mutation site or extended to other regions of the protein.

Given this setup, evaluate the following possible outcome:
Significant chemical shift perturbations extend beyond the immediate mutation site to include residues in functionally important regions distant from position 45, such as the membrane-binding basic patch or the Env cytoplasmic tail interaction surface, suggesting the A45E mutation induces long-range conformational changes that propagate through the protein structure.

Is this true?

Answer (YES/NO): NO